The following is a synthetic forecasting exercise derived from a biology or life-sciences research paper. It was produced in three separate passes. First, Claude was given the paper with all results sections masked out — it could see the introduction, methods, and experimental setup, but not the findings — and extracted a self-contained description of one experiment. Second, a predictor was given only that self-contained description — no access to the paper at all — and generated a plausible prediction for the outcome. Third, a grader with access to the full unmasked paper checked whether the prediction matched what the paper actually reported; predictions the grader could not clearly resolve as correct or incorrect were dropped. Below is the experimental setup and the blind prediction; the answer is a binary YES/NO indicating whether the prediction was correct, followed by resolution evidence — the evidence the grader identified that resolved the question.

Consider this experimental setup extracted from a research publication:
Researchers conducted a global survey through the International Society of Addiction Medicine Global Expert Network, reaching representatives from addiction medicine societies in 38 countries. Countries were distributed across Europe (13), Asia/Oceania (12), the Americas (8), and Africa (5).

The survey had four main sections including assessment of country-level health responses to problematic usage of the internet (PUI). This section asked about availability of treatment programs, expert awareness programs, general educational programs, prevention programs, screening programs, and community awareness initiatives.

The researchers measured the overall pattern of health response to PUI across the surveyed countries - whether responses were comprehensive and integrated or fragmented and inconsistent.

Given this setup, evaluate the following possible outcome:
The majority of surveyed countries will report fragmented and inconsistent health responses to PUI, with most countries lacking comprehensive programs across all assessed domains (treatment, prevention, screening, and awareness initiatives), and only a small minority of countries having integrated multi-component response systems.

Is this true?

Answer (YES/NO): YES